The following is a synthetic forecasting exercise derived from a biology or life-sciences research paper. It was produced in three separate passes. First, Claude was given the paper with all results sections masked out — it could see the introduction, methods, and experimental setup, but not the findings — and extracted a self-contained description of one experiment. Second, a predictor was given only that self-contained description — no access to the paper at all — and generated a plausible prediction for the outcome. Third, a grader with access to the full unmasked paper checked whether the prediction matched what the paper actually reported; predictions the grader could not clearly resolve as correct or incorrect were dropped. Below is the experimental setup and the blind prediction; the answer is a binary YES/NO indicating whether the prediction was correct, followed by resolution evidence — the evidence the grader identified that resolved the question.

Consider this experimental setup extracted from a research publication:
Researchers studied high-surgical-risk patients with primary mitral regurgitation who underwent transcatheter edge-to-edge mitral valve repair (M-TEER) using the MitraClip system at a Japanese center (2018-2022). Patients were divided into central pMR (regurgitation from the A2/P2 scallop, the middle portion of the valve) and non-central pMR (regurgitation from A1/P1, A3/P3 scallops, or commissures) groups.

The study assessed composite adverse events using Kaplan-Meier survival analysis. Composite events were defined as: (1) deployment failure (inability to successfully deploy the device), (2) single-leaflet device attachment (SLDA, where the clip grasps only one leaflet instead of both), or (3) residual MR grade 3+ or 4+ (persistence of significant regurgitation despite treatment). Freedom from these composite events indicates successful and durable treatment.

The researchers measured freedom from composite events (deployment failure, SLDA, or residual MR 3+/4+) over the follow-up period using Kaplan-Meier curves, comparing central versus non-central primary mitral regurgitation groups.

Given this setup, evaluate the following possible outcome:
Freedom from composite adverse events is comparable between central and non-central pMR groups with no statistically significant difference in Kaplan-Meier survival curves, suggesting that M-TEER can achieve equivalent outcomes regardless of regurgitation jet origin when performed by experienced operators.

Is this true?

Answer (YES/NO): YES